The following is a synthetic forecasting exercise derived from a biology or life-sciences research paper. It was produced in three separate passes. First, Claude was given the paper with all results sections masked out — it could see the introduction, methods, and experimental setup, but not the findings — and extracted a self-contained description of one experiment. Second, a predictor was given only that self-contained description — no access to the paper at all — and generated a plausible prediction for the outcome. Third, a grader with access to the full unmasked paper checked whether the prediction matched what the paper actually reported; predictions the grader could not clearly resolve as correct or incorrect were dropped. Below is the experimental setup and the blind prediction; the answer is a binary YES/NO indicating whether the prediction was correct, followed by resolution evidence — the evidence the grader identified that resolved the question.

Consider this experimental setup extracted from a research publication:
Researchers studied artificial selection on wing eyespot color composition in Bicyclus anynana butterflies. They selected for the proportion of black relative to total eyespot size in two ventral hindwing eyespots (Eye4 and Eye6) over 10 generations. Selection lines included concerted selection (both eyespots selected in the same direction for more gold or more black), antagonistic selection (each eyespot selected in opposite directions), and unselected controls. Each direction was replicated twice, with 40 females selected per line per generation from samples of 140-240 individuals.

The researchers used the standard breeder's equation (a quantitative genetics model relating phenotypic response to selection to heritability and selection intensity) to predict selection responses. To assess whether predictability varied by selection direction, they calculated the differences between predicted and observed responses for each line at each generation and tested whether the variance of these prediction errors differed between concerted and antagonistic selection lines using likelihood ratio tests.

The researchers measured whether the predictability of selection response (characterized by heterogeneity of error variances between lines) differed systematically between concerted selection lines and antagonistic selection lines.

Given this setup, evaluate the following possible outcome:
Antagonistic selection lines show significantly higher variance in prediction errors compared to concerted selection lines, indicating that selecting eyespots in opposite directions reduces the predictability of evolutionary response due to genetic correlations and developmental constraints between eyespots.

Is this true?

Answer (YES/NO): NO